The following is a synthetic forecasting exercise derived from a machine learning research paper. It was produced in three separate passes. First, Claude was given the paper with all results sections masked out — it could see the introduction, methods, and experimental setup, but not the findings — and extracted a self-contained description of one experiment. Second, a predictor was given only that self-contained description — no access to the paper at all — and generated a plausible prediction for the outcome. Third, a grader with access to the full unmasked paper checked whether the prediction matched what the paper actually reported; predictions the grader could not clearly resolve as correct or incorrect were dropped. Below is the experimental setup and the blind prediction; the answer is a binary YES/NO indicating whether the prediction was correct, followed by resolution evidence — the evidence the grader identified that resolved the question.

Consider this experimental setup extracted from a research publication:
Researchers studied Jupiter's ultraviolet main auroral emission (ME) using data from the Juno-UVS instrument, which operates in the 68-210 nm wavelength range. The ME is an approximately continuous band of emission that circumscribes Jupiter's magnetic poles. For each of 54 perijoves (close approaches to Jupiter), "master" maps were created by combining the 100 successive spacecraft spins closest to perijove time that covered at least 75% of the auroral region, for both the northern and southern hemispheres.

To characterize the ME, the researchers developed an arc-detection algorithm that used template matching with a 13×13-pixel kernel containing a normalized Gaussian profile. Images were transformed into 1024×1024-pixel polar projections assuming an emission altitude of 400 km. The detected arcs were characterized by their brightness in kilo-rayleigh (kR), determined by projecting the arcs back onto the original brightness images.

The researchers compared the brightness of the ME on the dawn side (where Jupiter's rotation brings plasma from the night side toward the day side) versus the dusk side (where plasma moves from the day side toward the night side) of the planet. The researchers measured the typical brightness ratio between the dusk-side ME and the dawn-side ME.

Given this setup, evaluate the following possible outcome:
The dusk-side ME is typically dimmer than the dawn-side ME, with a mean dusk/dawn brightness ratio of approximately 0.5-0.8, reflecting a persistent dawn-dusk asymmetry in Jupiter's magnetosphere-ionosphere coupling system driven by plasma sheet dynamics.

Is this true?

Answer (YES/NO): NO